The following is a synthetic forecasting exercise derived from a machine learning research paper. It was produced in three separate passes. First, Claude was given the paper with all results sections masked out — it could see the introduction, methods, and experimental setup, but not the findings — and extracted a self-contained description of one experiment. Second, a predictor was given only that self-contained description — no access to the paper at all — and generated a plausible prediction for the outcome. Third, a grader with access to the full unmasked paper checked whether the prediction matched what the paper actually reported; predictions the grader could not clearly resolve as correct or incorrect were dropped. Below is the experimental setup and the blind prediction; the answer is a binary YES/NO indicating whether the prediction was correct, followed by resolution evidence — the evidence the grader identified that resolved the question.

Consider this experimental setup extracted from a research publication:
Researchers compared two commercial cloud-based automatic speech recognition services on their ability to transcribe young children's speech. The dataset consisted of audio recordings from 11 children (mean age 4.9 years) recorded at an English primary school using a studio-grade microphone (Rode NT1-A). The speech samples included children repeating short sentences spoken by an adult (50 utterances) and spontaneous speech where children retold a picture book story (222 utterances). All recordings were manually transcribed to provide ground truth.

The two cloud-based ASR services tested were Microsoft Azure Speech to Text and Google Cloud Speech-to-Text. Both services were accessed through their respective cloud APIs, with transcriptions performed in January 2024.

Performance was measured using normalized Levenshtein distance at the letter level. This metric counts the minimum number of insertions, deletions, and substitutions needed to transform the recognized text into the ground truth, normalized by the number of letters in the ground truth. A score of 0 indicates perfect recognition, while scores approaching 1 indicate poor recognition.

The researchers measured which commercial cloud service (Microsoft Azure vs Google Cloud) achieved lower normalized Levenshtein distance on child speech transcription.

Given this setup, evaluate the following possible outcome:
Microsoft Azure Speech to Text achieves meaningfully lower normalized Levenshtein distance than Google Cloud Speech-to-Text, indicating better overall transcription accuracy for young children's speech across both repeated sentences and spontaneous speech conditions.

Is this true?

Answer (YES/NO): YES